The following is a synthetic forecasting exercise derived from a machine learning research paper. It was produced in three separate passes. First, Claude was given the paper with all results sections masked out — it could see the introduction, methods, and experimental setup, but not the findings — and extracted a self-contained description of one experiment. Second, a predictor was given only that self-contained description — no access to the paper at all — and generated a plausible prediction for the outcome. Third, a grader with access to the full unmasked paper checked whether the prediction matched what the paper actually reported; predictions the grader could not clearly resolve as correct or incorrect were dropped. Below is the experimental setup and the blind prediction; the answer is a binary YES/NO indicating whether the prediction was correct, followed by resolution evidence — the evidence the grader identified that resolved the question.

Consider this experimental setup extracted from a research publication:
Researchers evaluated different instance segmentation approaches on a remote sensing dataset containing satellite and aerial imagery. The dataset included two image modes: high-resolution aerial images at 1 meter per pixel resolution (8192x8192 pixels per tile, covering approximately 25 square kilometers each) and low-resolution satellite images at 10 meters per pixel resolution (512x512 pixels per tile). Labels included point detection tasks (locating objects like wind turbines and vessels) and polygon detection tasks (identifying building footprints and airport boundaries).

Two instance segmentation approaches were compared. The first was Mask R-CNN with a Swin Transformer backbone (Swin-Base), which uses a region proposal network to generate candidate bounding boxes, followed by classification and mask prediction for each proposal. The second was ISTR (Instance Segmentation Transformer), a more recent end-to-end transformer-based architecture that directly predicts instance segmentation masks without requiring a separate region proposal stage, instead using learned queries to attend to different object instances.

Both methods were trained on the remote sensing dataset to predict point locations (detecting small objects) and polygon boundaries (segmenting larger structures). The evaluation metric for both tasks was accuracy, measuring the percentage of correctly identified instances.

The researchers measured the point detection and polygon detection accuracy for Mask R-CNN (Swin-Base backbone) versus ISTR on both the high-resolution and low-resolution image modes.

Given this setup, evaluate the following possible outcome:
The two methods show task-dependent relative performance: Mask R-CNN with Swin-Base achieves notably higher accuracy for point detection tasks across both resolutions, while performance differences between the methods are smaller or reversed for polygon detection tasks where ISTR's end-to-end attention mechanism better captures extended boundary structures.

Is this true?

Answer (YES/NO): NO